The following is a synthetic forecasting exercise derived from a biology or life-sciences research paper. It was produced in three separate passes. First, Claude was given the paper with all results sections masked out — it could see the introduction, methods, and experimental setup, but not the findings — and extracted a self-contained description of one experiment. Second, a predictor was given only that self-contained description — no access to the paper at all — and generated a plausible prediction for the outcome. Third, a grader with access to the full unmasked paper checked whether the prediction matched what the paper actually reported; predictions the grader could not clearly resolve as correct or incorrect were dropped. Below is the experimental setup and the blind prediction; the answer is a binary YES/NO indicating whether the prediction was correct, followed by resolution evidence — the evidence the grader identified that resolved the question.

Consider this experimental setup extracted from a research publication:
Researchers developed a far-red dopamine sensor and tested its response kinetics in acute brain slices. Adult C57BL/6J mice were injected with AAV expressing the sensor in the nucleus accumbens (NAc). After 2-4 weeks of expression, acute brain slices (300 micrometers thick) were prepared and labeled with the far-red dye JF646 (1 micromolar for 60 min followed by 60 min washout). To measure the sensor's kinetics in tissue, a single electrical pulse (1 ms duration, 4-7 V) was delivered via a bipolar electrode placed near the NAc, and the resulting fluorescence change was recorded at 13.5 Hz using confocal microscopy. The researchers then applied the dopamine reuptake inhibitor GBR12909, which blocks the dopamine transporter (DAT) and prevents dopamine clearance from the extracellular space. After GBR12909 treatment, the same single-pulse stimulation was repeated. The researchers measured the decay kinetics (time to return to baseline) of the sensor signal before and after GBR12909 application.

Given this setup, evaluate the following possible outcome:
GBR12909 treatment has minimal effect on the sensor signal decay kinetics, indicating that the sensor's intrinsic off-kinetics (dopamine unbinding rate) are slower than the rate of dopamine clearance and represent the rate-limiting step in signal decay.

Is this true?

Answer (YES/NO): NO